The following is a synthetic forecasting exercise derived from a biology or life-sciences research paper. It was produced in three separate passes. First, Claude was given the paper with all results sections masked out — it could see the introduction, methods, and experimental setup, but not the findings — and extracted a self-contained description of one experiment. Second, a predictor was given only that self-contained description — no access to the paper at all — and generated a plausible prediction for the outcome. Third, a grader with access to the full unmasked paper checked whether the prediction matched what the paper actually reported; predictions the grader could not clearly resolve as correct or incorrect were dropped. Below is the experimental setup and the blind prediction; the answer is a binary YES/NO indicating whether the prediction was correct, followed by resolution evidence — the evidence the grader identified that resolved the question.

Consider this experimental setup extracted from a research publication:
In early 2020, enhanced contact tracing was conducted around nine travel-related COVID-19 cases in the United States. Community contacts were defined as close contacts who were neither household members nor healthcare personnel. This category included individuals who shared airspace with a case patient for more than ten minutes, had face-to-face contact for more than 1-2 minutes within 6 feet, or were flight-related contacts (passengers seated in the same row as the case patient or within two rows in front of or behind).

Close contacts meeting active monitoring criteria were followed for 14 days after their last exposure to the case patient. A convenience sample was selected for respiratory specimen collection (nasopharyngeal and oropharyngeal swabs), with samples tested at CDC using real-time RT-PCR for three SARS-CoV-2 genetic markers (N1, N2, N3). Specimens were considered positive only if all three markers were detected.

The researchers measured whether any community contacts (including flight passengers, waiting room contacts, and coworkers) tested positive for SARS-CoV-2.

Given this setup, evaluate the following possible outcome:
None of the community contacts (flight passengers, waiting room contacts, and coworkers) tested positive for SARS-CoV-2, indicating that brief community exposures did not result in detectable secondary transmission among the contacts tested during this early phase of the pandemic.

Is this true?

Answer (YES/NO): YES